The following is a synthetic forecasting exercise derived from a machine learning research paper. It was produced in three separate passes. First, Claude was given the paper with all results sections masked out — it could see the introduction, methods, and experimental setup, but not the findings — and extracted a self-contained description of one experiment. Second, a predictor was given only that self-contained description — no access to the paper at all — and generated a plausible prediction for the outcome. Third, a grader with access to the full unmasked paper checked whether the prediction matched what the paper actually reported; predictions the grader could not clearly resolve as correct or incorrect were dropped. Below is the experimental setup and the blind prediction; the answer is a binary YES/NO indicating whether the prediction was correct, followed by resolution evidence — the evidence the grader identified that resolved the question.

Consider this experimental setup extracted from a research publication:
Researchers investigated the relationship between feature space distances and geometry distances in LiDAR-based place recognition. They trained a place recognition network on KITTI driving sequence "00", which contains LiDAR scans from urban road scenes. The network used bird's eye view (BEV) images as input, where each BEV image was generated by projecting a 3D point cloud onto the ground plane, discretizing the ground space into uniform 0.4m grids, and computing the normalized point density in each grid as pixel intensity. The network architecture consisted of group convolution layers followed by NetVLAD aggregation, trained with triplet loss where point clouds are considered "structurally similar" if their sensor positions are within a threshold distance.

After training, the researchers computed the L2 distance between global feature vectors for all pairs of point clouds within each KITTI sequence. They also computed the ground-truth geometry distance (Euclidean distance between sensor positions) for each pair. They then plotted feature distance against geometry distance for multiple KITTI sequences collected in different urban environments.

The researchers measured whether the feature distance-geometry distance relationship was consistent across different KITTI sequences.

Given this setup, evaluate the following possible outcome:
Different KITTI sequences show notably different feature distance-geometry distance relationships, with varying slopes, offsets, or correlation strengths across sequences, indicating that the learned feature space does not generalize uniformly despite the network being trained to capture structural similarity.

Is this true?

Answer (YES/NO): NO